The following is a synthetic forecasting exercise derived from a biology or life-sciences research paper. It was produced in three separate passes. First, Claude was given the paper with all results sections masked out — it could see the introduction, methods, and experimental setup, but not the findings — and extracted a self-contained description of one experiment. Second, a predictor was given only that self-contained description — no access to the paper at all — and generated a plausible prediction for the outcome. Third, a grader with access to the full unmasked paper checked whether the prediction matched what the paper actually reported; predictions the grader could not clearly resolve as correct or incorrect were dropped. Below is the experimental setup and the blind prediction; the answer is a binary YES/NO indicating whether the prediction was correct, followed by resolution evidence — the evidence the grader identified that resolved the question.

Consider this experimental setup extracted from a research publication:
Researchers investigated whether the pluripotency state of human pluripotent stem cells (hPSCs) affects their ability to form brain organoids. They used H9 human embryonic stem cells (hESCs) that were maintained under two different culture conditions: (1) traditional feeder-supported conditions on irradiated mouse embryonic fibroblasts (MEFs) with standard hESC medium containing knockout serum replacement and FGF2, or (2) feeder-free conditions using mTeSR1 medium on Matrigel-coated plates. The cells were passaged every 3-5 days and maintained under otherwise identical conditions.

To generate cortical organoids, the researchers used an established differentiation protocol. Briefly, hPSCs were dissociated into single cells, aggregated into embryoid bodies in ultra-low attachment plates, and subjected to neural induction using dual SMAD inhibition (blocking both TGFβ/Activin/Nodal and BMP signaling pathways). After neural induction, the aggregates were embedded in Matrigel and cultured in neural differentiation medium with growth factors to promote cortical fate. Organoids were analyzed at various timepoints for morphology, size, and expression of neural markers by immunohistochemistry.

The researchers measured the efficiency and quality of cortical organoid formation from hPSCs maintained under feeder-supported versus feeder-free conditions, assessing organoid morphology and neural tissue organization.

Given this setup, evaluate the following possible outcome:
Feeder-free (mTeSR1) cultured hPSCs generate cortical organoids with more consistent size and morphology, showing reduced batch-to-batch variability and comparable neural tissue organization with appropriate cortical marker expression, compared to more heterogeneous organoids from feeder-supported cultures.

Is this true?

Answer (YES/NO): NO